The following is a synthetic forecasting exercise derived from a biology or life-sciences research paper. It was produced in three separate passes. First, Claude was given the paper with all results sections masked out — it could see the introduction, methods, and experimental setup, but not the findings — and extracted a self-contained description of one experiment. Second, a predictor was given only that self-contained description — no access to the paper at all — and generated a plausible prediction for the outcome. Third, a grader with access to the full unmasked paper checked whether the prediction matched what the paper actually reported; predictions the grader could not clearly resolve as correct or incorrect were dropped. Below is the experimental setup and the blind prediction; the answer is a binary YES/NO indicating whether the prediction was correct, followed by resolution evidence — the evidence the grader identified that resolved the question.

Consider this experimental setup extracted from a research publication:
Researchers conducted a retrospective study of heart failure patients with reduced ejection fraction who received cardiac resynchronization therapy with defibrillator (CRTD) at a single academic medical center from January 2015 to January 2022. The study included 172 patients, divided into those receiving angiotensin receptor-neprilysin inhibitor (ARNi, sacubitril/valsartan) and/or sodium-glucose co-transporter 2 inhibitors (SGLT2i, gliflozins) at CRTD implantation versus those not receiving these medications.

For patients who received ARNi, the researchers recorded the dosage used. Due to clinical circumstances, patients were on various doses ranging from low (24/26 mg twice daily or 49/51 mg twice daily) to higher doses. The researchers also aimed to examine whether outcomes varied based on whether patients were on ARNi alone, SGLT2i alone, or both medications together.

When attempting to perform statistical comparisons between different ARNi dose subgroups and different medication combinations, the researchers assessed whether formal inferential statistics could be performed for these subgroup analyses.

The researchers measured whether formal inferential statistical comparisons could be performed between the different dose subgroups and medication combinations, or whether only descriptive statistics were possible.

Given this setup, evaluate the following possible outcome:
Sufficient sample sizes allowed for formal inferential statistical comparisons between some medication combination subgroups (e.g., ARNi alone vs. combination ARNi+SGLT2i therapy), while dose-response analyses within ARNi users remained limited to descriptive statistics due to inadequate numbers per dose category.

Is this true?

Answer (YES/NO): NO